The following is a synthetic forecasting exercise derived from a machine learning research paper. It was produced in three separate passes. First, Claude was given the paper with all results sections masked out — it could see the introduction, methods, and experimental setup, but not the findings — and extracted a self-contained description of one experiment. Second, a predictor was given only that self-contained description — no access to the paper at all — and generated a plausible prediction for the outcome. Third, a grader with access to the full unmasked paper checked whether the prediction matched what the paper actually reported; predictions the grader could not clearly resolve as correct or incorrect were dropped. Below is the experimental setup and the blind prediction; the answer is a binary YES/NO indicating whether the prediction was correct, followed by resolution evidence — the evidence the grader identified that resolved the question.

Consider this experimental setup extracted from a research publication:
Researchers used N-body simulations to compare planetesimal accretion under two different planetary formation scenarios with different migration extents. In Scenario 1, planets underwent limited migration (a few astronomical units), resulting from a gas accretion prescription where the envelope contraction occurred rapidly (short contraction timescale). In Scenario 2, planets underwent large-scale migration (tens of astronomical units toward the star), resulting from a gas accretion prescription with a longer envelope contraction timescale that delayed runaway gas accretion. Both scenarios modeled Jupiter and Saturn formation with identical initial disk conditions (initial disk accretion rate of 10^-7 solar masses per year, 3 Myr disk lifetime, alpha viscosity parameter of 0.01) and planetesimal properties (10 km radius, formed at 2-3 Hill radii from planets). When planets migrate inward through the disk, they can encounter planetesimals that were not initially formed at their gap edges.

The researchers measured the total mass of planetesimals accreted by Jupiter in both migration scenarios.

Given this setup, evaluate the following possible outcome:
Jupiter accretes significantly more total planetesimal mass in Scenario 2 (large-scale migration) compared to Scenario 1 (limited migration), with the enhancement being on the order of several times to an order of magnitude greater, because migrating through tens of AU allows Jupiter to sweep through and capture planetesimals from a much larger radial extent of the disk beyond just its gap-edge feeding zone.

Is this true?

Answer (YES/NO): NO